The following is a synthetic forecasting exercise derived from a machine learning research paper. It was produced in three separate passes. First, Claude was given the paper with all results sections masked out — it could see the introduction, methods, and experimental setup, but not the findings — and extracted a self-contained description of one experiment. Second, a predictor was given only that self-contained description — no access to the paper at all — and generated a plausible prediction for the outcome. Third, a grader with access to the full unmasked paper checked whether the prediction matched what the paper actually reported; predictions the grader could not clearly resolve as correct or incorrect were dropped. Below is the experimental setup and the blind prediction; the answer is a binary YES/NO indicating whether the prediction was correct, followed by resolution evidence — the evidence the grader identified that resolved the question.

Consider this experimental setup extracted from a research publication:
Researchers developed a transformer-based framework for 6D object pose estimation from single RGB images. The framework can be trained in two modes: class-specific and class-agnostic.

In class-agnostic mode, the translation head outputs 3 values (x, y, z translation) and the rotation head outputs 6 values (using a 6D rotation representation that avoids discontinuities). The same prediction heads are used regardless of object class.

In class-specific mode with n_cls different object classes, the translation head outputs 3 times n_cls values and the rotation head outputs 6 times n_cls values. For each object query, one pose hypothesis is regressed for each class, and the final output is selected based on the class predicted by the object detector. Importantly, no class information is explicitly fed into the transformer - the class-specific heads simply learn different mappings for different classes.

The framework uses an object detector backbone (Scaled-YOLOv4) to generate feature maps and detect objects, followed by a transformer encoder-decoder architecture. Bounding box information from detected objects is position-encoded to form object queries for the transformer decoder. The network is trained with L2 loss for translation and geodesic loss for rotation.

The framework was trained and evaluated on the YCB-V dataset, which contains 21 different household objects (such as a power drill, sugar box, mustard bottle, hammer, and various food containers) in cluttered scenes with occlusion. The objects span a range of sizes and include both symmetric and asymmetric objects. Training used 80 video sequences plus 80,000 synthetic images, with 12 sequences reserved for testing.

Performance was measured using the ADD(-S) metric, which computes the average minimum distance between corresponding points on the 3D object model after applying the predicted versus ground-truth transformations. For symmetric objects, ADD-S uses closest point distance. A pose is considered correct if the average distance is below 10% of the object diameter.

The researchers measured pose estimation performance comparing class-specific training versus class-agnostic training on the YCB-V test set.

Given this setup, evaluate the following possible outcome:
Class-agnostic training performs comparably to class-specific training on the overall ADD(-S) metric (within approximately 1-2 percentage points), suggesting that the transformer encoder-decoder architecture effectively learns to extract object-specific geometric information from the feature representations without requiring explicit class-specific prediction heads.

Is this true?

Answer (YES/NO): NO